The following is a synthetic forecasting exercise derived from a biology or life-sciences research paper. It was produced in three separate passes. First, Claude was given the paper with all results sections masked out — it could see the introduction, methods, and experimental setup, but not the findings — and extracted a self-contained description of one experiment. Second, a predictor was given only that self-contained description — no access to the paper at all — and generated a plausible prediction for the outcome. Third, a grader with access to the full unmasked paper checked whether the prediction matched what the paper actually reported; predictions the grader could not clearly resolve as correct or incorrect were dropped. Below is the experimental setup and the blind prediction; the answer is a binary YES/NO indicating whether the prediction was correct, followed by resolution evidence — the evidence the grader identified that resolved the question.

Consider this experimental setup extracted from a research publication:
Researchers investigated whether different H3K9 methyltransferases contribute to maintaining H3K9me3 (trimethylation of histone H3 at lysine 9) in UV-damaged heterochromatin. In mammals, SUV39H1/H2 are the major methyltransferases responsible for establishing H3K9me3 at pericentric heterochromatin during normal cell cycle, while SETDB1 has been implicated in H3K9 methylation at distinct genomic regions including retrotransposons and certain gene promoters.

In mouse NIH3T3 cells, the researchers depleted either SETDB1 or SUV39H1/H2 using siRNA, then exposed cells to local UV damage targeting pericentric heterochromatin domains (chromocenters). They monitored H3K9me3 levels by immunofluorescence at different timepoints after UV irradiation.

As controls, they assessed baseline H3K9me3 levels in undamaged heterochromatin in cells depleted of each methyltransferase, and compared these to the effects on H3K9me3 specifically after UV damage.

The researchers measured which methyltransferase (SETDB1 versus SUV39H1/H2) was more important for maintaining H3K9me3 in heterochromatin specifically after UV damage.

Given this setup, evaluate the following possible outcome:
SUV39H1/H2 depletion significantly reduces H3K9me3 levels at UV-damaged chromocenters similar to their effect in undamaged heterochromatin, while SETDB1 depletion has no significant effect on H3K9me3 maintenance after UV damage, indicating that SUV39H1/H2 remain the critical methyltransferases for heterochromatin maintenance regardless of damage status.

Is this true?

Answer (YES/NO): NO